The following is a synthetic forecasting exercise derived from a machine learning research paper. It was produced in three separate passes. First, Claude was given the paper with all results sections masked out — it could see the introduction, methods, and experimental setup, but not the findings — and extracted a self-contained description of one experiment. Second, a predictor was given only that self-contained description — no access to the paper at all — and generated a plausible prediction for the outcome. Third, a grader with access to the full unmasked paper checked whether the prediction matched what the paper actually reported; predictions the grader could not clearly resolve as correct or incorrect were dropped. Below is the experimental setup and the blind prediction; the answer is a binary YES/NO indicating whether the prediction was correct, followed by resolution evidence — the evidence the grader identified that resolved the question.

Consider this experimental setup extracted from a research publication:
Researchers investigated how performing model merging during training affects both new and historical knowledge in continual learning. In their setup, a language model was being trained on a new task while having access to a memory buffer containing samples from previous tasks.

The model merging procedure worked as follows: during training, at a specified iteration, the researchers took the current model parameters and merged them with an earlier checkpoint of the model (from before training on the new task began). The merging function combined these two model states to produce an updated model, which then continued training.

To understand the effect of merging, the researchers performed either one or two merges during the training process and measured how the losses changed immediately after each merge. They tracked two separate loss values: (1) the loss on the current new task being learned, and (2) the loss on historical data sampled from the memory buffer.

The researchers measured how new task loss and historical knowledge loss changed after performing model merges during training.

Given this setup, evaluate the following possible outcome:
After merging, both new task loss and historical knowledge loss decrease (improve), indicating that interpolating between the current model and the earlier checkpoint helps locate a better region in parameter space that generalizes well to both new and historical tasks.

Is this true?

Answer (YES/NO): NO